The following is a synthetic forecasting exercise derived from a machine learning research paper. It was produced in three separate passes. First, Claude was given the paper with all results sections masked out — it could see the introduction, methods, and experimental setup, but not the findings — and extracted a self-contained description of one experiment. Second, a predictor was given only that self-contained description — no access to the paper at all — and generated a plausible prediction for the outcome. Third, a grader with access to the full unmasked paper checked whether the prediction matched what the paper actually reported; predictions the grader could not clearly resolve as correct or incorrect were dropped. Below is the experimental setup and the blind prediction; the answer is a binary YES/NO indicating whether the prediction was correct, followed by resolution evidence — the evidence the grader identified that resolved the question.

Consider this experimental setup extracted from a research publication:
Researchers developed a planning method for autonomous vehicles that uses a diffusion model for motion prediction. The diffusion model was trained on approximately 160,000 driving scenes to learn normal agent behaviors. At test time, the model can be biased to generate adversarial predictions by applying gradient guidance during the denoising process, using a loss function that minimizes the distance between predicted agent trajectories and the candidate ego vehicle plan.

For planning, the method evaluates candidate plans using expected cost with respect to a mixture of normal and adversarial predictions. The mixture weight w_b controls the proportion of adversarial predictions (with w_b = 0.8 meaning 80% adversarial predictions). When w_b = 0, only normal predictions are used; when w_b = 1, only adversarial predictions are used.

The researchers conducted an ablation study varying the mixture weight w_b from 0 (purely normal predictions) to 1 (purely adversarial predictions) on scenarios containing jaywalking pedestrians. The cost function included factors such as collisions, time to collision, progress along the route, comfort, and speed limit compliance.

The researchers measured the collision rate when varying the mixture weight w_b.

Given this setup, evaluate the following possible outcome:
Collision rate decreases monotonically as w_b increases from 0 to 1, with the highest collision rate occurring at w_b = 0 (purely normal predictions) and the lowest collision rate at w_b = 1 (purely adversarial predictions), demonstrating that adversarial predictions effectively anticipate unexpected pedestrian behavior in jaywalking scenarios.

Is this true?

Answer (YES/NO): NO